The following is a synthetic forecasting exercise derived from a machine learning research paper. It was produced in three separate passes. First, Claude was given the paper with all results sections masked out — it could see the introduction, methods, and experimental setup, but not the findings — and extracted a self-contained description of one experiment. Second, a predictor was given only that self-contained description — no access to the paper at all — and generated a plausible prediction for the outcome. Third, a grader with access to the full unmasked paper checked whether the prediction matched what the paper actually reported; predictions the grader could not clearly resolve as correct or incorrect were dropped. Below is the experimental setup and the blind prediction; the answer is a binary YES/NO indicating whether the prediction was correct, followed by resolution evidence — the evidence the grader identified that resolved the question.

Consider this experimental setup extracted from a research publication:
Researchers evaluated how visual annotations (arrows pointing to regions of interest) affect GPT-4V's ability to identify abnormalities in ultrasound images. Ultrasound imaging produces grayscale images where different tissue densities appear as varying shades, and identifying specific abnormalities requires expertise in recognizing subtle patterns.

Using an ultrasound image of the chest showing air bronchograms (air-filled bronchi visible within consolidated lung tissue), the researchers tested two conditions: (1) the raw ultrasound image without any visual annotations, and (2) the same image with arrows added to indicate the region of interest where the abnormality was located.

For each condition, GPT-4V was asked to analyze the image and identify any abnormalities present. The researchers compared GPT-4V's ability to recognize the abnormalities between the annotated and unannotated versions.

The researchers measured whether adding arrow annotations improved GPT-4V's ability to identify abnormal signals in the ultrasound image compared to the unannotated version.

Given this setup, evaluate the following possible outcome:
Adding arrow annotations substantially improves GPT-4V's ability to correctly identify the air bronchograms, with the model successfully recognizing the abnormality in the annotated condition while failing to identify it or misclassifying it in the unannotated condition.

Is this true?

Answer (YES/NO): YES